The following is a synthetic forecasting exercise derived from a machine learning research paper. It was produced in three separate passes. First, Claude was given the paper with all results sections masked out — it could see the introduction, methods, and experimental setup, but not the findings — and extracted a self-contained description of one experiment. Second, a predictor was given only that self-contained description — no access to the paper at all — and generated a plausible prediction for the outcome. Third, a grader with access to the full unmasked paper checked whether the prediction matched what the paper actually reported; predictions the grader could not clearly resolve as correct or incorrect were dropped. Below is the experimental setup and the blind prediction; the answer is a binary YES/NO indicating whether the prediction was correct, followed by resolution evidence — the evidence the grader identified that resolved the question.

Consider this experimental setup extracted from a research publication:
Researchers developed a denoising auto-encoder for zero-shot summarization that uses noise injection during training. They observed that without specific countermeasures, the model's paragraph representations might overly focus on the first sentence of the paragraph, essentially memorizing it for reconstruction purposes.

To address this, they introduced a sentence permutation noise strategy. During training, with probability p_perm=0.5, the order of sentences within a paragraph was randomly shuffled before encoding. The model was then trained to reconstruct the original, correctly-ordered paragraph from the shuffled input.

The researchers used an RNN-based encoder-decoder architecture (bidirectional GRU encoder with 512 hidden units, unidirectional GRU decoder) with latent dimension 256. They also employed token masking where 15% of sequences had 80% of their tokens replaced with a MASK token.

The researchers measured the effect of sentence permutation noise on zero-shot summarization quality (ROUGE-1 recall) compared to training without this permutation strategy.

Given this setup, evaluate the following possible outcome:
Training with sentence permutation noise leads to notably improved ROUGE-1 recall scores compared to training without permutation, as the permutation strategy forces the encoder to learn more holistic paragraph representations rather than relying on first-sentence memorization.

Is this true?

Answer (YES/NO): YES